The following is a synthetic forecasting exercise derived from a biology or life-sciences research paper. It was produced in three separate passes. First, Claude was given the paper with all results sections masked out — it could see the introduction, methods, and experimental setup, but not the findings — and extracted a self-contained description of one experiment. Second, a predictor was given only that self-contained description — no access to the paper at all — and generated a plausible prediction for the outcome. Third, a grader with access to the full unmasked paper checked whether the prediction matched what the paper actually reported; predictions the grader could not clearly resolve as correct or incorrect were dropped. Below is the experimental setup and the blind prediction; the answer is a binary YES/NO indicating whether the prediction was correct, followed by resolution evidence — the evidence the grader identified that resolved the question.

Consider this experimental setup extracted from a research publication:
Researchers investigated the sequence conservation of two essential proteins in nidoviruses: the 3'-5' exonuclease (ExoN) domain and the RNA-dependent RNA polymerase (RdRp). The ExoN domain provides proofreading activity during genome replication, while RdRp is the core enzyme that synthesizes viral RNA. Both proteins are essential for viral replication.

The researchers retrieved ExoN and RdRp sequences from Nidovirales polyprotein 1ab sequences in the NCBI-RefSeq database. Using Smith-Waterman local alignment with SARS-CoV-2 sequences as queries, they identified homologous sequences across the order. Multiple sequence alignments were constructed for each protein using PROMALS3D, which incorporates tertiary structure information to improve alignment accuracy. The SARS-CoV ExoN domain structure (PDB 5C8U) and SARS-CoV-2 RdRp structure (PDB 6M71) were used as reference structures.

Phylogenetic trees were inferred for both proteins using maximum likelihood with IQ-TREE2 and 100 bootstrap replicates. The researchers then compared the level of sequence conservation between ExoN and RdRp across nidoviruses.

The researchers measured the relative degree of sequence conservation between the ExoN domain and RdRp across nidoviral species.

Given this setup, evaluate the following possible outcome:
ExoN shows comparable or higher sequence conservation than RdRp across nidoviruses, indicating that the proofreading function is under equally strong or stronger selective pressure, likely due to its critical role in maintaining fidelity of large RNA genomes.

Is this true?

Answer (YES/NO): YES